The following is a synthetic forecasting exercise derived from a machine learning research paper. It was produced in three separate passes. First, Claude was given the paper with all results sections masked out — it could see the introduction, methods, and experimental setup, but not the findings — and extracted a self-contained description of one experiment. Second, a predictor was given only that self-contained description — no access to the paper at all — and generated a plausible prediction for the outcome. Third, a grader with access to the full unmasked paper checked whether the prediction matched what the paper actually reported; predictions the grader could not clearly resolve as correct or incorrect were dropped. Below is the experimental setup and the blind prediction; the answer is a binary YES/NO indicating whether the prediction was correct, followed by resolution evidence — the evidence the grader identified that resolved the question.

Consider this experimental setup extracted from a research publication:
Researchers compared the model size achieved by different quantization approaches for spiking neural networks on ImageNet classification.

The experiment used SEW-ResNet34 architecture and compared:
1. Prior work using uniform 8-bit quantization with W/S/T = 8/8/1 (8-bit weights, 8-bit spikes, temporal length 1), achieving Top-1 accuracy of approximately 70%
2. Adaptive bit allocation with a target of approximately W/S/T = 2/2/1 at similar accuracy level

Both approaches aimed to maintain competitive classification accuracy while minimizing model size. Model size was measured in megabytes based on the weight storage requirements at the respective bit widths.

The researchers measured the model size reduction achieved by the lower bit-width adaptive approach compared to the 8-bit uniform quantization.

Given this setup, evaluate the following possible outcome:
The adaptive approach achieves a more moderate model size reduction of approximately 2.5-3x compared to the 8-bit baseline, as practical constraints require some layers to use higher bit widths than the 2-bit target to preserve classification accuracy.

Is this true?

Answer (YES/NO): NO